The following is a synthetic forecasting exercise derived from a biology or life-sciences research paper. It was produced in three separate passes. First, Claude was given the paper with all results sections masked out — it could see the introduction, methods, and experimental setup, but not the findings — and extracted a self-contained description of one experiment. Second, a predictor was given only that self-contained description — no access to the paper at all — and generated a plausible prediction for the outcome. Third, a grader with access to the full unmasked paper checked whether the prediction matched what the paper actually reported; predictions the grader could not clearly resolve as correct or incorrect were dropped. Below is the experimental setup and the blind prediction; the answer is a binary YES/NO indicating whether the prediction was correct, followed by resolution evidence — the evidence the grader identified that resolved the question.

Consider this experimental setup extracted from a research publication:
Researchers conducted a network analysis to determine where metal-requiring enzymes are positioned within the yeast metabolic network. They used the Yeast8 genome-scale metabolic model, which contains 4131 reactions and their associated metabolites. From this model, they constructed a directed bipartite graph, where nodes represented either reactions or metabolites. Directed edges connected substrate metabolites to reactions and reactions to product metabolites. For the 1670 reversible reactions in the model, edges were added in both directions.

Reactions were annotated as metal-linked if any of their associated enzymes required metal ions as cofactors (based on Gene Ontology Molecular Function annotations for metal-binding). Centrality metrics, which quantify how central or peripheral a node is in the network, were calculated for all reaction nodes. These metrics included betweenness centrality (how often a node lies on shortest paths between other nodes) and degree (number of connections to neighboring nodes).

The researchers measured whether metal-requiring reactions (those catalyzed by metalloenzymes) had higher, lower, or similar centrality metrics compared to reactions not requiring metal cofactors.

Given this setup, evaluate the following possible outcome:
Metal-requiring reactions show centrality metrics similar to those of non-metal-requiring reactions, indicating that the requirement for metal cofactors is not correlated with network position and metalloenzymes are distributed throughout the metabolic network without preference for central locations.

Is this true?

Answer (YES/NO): NO